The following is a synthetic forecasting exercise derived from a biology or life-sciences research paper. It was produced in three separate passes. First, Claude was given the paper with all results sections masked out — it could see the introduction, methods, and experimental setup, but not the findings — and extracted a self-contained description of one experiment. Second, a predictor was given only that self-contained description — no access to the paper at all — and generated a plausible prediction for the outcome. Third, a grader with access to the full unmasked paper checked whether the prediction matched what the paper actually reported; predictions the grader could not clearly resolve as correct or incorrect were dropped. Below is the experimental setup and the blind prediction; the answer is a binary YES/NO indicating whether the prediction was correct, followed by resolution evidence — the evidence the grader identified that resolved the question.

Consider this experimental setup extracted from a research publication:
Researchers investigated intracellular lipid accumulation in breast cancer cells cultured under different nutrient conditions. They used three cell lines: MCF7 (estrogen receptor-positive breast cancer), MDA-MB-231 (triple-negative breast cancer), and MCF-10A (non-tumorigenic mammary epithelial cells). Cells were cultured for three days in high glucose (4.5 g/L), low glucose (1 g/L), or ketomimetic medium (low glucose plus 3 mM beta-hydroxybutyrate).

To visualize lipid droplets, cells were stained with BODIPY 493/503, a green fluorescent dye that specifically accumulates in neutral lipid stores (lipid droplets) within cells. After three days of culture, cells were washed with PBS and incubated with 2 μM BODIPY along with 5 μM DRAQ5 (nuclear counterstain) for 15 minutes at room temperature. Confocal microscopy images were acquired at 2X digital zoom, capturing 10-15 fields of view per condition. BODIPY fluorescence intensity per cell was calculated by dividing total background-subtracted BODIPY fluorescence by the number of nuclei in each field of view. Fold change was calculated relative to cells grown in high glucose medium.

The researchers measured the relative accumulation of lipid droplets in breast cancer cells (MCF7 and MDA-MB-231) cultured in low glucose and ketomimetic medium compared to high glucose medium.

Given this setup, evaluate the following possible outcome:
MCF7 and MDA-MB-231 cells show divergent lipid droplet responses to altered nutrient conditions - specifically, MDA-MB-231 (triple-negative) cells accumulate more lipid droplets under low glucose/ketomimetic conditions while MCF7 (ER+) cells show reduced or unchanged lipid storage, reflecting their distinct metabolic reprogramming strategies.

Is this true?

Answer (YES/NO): NO